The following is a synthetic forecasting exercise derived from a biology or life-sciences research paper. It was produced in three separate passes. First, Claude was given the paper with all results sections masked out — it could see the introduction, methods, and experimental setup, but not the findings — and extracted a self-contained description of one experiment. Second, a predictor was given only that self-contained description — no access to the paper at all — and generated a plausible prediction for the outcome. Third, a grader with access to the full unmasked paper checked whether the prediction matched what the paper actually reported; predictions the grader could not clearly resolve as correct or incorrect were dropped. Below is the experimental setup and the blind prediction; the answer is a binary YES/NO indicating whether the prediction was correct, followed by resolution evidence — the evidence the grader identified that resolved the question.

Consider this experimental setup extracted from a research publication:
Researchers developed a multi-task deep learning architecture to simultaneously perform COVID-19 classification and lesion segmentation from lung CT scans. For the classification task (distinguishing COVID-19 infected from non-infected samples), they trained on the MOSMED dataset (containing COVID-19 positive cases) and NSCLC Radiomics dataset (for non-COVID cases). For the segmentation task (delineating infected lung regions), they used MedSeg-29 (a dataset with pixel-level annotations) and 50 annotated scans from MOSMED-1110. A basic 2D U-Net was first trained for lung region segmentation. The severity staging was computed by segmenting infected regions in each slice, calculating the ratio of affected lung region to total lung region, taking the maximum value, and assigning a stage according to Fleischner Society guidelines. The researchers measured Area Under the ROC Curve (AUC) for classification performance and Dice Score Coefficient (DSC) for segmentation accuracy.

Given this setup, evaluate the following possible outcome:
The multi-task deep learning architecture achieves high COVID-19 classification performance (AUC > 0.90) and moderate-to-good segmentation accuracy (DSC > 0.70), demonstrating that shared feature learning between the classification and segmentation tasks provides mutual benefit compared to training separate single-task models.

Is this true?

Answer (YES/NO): NO